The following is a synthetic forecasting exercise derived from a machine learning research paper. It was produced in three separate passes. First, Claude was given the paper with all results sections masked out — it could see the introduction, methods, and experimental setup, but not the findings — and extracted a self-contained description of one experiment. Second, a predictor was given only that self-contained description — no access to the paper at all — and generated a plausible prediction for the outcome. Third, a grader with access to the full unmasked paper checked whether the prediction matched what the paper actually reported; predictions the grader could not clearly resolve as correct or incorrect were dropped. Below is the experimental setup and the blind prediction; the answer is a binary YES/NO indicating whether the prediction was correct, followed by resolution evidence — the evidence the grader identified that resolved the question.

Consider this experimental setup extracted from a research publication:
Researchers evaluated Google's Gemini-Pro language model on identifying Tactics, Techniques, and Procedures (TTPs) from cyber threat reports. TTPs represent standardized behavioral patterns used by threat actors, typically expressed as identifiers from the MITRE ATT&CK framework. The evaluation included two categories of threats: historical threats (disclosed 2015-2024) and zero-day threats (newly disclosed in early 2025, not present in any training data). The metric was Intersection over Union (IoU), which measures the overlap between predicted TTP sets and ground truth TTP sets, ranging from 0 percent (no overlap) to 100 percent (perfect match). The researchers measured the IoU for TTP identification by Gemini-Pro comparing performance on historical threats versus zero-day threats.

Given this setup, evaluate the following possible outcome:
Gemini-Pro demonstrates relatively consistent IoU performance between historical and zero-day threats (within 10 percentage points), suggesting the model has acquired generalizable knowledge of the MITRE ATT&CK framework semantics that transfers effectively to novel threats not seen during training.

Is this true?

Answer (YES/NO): YES